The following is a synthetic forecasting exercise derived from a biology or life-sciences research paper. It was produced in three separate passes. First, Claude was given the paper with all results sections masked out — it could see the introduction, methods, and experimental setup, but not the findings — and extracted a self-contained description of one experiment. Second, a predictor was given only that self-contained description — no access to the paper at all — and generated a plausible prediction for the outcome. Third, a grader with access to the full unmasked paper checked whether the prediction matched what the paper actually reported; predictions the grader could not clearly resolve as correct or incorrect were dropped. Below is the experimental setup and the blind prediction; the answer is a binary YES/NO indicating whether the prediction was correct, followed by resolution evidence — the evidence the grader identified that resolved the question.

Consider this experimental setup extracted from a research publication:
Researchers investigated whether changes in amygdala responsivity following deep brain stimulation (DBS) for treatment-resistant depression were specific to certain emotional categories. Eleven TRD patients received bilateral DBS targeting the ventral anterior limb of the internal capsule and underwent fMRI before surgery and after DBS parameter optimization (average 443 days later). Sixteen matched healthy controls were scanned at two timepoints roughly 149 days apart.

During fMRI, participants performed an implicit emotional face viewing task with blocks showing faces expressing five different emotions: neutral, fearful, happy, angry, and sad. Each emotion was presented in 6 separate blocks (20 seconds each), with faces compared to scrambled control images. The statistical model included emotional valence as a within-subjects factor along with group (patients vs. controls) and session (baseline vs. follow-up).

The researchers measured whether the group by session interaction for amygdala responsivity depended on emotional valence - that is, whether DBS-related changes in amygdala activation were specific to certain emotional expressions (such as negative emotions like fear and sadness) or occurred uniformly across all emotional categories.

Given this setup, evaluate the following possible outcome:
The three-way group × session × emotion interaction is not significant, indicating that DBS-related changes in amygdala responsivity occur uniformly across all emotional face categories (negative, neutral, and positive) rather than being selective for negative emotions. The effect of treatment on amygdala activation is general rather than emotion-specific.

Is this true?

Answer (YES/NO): YES